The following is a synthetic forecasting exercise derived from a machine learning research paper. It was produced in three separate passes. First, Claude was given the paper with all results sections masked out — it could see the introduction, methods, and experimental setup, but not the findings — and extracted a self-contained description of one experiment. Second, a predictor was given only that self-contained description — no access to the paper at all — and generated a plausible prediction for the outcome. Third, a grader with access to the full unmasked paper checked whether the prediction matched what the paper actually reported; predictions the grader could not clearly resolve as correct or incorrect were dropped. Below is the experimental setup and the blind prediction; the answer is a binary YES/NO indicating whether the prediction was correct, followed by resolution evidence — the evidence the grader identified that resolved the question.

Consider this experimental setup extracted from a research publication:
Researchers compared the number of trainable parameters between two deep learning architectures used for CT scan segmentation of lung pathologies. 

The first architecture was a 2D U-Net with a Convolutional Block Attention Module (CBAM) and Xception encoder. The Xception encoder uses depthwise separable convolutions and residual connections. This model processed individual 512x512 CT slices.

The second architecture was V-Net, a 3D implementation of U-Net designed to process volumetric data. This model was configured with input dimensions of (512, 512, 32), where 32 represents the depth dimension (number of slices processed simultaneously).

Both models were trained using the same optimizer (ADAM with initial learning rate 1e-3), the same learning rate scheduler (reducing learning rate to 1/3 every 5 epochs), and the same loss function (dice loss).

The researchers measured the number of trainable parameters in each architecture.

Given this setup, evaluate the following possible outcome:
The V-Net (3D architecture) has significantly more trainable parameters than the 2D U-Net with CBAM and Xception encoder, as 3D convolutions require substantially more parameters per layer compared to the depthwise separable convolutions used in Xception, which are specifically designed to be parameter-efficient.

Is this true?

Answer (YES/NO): YES